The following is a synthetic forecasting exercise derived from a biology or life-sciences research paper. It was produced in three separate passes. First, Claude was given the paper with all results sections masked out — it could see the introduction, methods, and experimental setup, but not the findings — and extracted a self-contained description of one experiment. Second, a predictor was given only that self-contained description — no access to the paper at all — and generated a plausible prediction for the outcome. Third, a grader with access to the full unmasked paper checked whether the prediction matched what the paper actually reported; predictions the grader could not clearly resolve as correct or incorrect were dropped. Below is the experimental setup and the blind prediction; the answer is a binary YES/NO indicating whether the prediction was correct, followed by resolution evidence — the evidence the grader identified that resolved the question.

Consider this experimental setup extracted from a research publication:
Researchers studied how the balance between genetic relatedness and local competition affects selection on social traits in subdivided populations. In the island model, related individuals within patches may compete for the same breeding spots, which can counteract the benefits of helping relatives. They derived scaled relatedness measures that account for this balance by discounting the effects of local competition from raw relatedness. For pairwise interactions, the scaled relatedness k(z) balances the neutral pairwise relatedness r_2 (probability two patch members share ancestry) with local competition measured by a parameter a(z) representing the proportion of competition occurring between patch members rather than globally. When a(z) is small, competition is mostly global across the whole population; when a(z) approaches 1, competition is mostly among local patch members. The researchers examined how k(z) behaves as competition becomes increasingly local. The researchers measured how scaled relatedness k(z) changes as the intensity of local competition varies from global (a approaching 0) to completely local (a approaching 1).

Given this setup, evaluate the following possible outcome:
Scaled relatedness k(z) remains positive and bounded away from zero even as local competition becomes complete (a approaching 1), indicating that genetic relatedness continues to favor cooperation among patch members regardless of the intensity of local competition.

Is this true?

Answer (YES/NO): YES